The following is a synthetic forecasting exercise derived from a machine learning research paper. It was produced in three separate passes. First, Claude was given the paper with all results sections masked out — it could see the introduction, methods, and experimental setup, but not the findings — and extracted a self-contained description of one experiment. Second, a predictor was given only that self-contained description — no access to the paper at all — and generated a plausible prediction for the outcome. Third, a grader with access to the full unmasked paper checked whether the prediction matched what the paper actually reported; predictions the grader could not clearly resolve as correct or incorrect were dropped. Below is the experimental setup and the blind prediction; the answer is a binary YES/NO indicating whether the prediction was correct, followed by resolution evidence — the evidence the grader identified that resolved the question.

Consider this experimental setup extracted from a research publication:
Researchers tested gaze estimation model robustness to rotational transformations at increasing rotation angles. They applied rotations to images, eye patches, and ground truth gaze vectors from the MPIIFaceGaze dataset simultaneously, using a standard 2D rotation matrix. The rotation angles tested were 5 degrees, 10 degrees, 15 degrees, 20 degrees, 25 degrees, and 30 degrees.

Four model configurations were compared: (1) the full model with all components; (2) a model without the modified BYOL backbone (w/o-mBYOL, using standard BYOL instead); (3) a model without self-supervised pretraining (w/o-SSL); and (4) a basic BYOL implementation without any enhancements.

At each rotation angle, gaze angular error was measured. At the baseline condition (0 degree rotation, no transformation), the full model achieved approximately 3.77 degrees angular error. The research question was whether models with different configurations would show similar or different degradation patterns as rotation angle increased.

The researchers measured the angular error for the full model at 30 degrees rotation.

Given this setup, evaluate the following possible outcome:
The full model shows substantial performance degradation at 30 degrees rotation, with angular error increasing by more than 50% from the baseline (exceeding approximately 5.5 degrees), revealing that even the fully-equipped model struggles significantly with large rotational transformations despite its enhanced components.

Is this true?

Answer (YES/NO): YES